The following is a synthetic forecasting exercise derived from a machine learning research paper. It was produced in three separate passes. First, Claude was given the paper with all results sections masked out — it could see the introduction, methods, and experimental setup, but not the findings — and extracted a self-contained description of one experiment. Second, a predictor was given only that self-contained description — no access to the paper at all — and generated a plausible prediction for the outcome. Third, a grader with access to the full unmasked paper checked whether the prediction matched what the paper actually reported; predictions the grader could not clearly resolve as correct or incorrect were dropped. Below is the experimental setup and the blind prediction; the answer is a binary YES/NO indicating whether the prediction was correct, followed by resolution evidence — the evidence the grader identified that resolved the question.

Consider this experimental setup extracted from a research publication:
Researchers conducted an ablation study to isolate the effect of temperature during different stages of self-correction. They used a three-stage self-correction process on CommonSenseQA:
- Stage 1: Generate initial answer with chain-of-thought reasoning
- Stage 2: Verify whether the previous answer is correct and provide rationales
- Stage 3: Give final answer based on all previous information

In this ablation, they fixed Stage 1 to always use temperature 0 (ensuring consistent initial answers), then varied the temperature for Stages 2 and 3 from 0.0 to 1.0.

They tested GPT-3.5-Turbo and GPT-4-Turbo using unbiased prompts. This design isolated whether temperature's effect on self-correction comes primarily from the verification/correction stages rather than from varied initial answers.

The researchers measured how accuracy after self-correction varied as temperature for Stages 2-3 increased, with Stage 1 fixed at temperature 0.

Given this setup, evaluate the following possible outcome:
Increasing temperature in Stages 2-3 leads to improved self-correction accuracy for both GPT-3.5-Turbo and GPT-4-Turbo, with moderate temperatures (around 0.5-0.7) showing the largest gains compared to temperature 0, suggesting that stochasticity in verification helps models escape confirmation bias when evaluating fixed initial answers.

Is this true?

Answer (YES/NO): NO